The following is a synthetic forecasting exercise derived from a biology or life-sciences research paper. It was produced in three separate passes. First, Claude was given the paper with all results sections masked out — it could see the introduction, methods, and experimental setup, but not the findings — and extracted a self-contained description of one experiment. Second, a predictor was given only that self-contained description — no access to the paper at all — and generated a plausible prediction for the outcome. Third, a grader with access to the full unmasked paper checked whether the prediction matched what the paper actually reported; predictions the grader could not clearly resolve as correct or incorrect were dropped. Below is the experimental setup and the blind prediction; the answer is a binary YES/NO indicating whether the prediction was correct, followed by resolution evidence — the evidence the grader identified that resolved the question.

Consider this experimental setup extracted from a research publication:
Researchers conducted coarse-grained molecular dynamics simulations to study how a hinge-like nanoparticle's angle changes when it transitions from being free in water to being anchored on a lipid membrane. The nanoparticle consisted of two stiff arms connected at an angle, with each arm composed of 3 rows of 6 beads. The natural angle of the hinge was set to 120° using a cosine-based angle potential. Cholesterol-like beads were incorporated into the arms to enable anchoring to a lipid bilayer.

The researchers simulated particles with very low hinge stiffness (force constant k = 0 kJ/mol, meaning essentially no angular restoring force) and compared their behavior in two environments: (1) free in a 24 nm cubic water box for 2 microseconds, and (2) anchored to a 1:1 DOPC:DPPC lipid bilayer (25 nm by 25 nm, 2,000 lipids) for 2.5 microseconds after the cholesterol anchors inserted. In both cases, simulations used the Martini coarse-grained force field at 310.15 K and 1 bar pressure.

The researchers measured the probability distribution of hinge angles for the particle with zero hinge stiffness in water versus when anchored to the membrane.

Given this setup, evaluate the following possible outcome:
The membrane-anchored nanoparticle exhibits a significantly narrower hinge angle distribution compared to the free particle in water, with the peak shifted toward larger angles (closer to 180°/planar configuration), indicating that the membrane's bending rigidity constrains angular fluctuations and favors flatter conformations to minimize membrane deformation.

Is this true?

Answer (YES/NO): NO